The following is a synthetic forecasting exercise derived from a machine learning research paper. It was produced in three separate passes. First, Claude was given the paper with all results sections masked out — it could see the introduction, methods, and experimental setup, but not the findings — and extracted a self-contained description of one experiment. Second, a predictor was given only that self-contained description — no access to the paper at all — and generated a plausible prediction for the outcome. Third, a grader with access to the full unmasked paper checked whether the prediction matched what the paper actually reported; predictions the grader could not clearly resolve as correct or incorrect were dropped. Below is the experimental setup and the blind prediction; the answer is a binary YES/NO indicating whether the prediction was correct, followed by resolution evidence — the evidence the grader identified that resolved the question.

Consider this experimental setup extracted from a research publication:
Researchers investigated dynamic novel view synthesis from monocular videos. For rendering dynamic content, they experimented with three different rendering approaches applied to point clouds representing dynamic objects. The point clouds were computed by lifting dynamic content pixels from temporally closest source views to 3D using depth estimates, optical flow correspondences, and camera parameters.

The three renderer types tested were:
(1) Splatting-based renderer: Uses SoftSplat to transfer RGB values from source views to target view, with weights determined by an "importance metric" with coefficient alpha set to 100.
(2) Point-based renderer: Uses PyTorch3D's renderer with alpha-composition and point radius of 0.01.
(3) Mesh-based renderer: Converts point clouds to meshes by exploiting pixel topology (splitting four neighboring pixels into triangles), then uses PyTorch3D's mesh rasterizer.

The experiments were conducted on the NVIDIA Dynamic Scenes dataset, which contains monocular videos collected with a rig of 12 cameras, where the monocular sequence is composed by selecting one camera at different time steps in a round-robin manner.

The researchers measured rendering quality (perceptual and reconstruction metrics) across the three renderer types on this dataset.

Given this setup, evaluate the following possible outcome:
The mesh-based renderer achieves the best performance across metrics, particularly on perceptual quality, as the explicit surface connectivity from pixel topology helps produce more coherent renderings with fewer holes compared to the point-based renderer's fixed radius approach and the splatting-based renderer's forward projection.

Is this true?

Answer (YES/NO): NO